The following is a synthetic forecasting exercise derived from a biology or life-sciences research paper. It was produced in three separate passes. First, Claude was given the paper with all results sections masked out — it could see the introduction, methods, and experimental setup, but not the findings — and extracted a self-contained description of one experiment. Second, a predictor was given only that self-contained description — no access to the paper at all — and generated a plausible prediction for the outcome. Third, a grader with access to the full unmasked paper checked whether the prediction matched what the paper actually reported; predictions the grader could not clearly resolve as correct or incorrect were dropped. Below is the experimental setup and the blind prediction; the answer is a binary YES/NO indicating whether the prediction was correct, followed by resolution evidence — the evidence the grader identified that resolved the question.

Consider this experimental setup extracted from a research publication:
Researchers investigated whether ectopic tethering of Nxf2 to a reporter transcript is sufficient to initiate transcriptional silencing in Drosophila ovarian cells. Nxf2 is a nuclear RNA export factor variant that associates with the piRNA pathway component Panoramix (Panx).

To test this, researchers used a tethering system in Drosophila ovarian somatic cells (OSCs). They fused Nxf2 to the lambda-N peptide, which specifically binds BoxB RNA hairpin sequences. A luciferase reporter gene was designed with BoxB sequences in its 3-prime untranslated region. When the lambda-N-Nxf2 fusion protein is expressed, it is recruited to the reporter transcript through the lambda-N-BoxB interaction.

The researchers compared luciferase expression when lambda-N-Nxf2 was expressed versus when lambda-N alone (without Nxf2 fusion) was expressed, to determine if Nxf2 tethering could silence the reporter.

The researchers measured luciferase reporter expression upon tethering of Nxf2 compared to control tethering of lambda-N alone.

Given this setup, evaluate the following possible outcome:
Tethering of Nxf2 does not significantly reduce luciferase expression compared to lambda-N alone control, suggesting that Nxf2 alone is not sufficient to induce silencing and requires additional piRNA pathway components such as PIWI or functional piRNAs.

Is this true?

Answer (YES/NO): NO